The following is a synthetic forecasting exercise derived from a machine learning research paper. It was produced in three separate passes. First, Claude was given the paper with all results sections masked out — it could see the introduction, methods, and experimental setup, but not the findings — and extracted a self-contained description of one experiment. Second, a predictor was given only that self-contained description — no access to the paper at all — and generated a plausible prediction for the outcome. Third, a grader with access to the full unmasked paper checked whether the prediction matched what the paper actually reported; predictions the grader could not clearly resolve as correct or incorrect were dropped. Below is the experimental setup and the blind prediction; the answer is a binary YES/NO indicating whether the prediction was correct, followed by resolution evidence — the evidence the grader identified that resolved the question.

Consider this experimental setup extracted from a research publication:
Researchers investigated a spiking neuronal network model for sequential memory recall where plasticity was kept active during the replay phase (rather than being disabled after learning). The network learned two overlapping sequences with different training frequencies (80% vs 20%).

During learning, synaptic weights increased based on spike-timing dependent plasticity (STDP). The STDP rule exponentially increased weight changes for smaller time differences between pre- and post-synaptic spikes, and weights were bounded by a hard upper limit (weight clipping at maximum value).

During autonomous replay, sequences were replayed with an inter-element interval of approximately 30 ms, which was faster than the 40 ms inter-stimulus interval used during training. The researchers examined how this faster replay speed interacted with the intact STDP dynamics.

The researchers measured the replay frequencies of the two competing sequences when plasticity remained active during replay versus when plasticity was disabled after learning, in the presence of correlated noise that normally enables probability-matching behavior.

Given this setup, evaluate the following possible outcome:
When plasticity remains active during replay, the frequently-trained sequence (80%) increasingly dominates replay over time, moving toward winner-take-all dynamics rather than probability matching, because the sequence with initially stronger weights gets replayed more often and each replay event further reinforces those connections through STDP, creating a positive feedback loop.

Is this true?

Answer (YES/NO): NO